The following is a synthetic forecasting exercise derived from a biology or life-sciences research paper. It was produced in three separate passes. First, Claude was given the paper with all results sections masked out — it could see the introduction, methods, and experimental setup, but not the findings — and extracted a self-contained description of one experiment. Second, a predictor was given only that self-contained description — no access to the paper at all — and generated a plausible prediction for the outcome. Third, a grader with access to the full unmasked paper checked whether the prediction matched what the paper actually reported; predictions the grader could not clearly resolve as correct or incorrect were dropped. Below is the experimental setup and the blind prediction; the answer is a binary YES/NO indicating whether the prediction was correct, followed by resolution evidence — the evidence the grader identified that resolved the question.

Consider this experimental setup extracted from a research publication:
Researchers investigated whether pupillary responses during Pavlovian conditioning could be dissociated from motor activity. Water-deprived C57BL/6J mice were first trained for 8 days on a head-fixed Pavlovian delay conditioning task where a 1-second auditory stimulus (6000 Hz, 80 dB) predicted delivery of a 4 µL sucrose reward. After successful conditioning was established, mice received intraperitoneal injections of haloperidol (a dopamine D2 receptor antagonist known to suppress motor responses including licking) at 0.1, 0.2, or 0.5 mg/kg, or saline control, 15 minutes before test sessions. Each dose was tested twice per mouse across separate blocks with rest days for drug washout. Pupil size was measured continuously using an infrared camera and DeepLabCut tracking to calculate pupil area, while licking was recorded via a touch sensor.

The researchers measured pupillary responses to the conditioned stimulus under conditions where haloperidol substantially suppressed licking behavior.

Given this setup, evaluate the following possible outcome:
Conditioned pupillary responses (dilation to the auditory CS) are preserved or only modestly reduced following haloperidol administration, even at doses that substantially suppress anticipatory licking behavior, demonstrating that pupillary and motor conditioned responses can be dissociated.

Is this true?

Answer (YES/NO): YES